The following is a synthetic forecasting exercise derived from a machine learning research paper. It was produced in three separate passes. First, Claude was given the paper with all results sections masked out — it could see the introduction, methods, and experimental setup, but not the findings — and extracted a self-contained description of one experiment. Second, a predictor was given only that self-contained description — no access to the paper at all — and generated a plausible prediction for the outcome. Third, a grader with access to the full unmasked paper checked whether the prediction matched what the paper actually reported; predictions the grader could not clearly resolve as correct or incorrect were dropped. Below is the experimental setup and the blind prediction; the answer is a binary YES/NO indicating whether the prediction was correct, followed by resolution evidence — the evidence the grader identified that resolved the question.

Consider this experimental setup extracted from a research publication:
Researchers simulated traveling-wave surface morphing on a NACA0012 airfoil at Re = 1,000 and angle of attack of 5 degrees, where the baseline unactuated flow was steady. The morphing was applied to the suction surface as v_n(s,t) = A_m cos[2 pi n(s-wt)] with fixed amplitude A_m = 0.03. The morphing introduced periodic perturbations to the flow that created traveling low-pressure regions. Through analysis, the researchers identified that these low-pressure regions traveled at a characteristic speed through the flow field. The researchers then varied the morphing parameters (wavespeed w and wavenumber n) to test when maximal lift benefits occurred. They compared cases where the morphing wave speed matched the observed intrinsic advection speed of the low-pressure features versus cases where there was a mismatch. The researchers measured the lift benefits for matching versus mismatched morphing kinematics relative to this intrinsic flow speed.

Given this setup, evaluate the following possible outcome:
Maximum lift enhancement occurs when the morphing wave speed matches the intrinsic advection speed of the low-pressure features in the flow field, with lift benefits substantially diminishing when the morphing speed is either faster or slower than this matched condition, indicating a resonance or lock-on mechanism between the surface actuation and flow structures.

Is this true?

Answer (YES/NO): YES